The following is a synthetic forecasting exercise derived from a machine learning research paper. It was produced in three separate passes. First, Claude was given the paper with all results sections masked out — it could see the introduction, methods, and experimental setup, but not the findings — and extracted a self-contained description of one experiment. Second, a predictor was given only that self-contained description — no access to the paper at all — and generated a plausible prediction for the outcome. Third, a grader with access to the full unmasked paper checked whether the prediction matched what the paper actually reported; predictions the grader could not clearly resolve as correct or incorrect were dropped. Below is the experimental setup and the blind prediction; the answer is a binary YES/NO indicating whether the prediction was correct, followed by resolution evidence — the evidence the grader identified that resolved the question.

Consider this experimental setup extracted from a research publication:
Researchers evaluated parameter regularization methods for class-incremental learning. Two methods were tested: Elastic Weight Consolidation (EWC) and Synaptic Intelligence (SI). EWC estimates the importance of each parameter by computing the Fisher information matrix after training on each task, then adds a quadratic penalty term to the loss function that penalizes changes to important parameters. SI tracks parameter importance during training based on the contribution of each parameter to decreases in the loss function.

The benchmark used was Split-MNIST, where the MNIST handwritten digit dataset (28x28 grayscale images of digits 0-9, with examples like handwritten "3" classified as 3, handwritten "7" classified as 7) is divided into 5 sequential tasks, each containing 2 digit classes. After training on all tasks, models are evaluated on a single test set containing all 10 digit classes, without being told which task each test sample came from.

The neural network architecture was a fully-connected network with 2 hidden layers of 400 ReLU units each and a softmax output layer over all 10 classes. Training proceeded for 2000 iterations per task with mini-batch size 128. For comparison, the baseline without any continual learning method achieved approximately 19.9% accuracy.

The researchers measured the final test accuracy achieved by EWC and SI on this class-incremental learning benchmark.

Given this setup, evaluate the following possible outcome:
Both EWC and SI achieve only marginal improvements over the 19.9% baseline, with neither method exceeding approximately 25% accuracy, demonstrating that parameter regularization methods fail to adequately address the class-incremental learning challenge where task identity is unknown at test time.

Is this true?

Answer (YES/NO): YES